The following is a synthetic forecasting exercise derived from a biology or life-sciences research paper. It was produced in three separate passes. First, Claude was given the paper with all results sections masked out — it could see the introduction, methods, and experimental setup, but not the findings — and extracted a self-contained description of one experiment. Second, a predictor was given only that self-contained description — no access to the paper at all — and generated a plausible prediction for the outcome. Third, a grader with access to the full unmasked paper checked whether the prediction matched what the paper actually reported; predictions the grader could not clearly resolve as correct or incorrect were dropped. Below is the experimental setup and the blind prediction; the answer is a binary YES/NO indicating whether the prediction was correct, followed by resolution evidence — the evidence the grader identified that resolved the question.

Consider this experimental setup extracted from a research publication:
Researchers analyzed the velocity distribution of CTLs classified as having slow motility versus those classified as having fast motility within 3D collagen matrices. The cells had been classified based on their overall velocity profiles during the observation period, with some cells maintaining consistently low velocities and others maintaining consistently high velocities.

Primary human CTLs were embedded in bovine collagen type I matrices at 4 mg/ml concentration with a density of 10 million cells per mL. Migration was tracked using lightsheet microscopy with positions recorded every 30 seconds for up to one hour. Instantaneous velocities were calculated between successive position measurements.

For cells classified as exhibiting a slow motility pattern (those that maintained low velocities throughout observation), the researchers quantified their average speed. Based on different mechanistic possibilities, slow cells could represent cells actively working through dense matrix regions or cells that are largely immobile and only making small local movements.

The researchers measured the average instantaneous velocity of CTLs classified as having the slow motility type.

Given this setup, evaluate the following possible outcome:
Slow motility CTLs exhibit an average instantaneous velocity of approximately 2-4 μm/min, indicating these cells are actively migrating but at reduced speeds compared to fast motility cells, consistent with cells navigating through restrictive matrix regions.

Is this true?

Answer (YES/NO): NO